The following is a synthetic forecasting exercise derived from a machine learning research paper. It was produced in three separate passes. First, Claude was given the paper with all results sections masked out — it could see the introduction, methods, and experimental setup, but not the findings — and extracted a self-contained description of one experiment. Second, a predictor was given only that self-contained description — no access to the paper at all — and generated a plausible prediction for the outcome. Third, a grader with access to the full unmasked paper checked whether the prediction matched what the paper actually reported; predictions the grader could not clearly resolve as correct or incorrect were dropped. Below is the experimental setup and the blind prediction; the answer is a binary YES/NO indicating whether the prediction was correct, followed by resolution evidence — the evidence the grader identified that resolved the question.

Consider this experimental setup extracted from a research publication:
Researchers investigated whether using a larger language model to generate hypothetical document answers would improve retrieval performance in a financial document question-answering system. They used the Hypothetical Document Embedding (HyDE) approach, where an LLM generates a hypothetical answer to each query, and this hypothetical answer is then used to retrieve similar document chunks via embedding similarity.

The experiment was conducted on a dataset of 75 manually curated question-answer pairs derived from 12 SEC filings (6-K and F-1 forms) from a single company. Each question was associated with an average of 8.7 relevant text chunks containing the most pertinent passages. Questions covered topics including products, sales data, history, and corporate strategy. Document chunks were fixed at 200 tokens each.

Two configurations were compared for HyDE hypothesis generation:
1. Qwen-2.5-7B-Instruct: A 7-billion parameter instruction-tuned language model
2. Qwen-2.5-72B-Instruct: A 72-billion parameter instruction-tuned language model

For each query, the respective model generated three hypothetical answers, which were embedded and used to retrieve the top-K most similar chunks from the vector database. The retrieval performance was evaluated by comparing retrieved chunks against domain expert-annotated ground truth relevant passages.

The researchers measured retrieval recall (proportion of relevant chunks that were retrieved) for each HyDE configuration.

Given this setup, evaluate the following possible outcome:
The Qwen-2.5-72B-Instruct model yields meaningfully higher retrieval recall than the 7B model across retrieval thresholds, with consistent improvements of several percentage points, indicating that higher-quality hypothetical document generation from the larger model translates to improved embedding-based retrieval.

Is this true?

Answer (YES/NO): NO